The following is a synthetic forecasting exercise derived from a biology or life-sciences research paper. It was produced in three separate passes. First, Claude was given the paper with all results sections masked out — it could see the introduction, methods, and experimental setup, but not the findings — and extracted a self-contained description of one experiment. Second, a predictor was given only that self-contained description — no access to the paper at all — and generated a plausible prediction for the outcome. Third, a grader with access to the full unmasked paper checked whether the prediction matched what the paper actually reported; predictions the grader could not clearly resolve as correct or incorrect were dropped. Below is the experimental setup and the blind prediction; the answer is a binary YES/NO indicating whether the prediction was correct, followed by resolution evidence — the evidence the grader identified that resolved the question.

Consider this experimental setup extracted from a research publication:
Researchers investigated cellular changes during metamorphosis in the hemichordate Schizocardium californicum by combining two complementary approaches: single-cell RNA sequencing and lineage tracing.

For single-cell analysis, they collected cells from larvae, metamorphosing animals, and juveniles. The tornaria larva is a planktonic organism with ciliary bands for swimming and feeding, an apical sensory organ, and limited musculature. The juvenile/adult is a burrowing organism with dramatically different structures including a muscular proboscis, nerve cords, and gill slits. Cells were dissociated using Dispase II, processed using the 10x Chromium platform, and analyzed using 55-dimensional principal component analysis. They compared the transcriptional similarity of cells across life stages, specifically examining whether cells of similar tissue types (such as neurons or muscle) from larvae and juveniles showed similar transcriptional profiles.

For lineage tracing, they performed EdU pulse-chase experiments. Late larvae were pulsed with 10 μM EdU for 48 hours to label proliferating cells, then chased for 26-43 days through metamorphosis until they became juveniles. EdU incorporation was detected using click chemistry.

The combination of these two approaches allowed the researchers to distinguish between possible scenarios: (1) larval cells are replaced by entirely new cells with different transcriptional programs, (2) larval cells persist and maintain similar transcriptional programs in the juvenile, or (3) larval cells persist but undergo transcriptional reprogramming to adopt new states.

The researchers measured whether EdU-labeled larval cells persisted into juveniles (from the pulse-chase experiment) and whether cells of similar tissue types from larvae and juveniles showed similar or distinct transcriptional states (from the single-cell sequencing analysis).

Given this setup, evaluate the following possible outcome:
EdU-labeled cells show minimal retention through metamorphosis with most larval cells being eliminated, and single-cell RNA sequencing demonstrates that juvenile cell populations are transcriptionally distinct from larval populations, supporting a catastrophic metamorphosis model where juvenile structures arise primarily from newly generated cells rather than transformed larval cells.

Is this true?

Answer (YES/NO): NO